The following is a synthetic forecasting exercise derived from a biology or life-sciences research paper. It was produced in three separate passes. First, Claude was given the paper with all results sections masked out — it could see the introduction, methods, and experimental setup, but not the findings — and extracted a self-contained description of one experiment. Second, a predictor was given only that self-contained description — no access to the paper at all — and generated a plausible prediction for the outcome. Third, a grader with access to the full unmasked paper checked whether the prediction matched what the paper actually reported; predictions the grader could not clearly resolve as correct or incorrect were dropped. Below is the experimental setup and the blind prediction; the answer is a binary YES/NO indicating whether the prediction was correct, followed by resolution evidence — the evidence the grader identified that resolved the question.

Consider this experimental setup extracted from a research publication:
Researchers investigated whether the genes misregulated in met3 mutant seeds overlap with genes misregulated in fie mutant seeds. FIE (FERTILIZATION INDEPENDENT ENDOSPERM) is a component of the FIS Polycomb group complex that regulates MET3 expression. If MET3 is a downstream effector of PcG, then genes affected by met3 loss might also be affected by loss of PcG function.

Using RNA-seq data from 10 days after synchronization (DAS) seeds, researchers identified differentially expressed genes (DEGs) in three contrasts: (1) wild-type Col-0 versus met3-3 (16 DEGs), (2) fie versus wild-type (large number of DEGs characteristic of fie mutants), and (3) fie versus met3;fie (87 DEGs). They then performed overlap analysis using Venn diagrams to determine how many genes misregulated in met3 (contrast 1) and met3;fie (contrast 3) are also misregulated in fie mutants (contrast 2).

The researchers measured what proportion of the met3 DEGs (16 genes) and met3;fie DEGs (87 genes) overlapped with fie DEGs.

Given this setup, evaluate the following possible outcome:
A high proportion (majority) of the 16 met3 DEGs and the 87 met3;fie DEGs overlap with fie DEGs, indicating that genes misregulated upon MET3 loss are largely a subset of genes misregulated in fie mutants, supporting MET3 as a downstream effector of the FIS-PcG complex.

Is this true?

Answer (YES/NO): YES